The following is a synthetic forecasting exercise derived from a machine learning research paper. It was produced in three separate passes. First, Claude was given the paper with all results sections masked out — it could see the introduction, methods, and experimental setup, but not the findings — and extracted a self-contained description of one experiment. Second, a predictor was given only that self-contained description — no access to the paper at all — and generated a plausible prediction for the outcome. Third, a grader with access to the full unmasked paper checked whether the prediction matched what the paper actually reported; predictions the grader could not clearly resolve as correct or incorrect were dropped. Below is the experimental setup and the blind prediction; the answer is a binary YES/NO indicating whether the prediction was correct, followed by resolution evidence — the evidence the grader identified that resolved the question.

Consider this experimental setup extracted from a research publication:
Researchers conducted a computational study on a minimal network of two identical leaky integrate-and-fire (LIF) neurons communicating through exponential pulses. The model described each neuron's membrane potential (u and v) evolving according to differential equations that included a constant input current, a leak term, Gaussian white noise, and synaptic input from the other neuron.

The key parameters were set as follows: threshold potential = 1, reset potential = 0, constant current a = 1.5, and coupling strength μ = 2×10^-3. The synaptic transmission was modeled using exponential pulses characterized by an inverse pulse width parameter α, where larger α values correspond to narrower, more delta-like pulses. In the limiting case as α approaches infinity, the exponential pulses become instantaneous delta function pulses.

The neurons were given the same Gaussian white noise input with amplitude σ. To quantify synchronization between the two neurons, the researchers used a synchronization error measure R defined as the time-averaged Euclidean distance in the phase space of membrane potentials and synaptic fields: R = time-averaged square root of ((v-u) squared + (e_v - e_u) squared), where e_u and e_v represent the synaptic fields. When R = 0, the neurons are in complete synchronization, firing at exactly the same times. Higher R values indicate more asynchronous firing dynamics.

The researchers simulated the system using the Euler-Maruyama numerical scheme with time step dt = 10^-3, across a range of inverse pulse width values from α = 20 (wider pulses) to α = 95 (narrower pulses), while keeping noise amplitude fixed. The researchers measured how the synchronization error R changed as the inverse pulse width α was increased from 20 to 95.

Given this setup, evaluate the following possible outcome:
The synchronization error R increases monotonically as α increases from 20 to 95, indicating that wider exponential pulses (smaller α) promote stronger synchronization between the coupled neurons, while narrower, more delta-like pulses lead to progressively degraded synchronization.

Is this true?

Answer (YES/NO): NO